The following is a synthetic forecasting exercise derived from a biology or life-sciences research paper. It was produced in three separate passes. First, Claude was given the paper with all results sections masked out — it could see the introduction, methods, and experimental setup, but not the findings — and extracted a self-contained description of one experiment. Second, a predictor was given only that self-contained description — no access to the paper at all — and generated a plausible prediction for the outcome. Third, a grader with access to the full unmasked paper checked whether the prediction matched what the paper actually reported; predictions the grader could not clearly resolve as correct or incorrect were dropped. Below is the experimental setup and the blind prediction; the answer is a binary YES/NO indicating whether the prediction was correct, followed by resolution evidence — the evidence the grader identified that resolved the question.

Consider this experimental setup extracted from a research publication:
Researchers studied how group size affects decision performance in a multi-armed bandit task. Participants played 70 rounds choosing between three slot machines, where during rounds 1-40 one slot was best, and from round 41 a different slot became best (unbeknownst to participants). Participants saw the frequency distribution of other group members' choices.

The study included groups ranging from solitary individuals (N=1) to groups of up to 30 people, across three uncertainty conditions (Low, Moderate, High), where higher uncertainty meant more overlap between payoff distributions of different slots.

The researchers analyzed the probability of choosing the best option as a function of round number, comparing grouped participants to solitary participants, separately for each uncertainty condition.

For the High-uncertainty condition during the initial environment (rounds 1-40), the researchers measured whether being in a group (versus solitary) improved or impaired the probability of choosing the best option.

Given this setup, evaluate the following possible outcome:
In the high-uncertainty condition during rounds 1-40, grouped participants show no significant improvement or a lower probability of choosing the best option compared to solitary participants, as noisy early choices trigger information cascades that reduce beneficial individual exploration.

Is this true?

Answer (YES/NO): YES